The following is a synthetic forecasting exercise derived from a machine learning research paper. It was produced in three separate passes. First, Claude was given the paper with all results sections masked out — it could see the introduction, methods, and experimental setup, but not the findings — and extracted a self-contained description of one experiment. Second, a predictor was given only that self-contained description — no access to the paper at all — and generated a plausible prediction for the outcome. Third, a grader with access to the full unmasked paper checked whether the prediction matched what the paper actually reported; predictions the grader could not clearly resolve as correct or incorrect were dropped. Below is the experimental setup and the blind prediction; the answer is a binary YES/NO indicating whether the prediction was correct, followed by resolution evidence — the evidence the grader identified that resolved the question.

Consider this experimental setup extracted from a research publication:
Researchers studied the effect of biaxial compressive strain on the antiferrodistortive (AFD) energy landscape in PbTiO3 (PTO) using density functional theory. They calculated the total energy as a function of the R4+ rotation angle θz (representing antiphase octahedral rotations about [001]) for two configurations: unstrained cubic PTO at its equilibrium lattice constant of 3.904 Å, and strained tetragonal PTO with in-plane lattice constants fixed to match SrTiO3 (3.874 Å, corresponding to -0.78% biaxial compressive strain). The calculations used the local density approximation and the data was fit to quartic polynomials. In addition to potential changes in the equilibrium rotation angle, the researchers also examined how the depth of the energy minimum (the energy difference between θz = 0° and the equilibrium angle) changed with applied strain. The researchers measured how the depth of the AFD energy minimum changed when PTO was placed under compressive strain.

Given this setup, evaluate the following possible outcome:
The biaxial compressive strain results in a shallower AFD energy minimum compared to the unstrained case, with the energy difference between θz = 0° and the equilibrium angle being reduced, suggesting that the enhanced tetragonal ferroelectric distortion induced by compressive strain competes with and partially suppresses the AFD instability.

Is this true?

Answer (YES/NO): NO